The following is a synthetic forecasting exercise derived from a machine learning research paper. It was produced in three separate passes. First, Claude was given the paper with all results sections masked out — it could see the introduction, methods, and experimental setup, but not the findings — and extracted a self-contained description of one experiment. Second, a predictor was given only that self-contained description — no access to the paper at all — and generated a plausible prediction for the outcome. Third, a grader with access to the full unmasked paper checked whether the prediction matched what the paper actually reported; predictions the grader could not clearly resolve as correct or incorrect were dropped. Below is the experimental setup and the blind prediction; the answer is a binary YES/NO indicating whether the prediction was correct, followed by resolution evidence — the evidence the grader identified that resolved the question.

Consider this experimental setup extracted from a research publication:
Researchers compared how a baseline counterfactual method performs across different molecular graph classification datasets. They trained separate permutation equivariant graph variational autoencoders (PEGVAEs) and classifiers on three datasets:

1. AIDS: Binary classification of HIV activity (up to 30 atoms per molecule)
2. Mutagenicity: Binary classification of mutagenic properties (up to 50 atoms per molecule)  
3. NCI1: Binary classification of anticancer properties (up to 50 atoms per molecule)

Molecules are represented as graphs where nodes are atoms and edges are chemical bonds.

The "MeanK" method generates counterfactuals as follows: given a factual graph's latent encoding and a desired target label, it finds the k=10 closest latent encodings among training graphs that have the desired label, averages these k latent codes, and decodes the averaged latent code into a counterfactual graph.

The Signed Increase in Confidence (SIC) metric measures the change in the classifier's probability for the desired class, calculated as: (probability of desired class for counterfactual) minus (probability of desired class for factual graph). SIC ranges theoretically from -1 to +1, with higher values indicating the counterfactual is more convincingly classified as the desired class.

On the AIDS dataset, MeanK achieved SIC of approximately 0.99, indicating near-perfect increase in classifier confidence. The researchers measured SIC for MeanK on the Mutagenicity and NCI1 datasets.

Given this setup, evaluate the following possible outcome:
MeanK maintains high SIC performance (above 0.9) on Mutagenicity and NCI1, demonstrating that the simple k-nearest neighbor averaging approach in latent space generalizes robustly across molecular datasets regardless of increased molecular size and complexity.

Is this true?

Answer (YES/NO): NO